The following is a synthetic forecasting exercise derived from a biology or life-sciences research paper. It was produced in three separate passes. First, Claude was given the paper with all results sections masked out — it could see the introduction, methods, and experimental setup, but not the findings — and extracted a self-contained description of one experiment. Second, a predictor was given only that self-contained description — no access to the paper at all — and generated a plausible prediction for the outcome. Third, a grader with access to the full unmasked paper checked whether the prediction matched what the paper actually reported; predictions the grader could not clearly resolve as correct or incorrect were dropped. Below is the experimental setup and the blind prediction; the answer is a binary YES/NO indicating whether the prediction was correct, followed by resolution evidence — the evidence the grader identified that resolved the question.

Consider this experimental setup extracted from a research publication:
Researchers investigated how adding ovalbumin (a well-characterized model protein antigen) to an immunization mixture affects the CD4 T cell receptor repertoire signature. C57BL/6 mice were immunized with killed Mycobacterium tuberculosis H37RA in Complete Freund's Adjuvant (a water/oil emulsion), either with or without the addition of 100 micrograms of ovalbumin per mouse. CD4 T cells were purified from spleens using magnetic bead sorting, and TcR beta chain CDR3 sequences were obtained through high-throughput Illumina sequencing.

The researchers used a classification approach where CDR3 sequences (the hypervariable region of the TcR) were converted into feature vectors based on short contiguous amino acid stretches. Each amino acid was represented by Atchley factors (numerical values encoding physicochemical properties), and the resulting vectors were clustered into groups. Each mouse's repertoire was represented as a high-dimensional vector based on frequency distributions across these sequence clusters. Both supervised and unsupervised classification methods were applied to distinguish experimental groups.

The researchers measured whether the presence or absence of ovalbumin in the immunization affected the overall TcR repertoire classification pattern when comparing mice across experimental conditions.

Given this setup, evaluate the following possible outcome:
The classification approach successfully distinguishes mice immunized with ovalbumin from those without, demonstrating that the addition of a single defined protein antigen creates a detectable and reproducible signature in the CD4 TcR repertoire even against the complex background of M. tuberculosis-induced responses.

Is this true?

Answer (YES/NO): NO